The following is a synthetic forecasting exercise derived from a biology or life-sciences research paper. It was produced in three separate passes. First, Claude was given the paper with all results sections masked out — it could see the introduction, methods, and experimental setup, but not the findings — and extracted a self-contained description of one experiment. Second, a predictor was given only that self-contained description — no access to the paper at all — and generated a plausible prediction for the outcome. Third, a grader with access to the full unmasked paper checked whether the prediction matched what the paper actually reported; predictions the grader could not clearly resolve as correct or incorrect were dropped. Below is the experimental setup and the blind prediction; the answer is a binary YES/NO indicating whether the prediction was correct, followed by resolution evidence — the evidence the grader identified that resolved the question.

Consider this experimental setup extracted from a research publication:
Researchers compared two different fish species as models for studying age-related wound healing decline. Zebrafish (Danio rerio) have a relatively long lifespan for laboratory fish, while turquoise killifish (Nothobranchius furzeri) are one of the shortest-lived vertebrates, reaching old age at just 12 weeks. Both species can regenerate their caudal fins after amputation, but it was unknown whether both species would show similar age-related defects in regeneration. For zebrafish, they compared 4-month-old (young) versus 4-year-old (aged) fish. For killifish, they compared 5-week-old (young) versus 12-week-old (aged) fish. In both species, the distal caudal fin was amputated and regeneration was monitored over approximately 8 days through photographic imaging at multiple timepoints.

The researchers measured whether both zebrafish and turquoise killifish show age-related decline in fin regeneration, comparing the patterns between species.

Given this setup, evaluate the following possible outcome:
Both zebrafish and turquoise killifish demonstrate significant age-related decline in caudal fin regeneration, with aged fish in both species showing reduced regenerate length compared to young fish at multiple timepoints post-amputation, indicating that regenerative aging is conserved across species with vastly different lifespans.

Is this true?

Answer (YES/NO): YES